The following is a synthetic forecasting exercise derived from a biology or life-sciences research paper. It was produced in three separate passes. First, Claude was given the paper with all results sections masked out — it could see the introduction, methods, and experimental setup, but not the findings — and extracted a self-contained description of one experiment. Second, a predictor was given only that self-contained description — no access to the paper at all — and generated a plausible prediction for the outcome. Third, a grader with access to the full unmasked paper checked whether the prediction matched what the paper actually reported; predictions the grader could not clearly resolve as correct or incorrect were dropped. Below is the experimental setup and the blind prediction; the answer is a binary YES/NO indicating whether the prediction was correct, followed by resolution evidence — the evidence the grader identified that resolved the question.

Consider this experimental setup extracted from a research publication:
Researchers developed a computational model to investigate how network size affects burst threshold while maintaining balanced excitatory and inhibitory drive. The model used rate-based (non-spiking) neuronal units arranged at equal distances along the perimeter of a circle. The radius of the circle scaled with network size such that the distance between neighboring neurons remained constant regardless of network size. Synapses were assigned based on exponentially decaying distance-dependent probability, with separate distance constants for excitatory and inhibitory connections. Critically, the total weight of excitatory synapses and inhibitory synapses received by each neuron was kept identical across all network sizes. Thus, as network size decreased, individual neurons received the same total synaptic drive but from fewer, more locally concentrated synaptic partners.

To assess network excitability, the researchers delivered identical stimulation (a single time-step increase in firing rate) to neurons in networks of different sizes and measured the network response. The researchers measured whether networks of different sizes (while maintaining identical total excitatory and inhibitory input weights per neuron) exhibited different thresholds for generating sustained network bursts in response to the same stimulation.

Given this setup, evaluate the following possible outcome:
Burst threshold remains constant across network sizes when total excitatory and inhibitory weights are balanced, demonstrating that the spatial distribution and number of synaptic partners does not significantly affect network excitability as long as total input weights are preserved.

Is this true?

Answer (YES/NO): NO